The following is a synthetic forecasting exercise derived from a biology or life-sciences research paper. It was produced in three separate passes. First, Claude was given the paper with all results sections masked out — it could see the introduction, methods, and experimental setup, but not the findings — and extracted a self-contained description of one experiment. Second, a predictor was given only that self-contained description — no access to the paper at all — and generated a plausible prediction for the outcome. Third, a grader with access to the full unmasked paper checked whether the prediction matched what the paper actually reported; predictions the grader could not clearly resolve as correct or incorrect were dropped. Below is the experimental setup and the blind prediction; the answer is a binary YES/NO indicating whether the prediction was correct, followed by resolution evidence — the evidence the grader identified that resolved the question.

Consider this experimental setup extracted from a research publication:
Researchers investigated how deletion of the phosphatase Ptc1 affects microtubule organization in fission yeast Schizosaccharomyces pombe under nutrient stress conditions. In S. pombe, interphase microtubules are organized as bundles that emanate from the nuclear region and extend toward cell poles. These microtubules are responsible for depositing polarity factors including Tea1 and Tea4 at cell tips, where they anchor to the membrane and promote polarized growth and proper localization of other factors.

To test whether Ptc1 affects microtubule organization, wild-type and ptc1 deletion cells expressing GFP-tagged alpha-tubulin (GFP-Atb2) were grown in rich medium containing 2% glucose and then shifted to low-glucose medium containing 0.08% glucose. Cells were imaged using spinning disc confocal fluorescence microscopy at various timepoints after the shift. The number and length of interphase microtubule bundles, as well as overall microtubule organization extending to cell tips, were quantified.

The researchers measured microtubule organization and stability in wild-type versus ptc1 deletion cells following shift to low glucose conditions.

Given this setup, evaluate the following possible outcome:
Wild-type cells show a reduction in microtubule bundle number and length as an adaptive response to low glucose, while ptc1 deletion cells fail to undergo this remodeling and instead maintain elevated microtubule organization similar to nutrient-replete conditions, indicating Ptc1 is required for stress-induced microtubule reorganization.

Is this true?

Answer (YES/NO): NO